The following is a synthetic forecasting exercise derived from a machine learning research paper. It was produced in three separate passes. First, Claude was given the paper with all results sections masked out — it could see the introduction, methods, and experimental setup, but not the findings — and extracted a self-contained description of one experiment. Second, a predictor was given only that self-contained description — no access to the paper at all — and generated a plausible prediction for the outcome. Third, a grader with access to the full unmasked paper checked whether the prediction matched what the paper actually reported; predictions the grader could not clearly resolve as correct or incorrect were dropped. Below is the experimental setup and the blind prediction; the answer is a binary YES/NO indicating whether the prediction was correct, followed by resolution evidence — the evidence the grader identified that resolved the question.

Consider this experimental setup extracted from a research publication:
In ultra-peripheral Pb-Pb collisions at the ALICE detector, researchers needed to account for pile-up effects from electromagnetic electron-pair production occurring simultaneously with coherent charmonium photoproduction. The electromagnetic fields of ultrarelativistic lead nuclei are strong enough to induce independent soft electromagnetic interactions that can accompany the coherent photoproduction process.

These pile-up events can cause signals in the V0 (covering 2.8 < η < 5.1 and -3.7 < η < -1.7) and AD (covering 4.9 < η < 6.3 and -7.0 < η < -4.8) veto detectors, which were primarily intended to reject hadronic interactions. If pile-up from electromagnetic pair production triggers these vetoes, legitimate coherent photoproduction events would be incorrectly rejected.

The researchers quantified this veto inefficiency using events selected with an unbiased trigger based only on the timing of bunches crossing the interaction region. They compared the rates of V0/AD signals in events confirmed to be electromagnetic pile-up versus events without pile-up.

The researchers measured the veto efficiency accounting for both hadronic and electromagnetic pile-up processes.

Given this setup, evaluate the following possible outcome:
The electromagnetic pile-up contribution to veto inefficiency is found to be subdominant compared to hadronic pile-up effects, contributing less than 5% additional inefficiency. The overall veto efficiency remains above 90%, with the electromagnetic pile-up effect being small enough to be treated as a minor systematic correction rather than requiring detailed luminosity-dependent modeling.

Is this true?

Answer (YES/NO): NO